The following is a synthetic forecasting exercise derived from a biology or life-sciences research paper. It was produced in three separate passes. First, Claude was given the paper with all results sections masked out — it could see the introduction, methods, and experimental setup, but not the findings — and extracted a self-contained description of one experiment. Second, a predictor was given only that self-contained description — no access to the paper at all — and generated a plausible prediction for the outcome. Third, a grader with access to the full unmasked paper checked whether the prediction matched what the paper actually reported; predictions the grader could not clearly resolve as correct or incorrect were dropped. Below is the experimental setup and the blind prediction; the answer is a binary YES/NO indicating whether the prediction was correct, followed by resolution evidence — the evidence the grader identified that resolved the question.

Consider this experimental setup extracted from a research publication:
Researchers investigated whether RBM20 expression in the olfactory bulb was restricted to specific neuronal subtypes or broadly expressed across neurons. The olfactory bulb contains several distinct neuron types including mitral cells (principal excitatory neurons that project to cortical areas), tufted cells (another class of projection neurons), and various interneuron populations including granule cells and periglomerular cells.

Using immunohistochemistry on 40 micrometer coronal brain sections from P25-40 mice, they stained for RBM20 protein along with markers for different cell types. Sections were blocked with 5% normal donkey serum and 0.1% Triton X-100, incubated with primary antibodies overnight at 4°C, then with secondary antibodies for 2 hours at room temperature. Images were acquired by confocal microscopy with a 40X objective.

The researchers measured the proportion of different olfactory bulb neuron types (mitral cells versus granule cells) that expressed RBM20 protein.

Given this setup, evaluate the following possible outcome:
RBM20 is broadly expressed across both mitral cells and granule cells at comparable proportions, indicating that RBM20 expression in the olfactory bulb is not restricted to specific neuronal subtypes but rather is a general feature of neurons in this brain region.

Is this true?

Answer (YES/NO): NO